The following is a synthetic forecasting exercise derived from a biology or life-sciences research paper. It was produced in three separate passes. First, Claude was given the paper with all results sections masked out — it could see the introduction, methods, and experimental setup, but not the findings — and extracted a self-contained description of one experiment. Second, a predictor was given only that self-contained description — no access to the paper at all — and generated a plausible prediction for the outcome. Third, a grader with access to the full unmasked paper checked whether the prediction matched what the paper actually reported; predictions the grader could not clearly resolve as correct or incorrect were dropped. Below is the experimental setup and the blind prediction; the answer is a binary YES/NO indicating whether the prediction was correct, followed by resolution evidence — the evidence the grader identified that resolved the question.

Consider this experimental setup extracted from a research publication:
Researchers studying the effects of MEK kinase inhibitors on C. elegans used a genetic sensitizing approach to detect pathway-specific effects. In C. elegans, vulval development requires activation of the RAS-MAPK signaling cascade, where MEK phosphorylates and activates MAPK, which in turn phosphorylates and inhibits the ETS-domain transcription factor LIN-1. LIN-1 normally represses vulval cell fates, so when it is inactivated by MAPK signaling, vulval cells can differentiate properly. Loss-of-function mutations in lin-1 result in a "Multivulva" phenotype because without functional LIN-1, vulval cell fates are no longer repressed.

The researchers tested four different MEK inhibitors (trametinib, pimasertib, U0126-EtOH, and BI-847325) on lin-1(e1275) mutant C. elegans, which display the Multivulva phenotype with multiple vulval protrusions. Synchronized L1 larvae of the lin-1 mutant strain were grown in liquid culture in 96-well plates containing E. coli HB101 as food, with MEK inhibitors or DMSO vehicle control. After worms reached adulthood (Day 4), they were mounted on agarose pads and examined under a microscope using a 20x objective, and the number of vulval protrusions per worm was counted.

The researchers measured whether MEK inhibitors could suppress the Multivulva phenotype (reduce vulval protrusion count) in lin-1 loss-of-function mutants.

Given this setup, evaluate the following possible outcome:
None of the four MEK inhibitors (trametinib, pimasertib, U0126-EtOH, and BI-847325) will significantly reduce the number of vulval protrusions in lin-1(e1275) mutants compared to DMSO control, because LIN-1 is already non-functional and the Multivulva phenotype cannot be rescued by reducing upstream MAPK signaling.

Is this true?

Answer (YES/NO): NO